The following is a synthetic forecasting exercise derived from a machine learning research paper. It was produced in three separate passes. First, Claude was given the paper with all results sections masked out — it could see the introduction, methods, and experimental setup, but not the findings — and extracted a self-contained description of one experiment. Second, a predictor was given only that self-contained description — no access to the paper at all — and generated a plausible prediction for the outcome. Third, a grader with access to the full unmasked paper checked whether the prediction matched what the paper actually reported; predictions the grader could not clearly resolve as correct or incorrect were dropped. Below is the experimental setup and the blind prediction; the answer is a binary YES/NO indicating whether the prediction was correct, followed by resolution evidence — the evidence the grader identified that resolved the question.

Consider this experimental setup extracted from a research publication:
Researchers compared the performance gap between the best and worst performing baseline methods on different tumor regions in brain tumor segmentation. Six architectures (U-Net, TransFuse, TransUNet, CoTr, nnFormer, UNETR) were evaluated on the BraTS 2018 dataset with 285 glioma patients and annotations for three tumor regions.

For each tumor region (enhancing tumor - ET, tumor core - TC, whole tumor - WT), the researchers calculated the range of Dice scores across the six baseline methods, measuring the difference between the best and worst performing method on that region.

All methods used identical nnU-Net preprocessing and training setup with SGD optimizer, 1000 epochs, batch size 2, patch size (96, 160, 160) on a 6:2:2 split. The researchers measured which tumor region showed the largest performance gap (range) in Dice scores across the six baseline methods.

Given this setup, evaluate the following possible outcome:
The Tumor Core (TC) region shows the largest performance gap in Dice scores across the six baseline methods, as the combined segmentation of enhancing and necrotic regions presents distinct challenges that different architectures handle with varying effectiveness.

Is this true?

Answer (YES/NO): YES